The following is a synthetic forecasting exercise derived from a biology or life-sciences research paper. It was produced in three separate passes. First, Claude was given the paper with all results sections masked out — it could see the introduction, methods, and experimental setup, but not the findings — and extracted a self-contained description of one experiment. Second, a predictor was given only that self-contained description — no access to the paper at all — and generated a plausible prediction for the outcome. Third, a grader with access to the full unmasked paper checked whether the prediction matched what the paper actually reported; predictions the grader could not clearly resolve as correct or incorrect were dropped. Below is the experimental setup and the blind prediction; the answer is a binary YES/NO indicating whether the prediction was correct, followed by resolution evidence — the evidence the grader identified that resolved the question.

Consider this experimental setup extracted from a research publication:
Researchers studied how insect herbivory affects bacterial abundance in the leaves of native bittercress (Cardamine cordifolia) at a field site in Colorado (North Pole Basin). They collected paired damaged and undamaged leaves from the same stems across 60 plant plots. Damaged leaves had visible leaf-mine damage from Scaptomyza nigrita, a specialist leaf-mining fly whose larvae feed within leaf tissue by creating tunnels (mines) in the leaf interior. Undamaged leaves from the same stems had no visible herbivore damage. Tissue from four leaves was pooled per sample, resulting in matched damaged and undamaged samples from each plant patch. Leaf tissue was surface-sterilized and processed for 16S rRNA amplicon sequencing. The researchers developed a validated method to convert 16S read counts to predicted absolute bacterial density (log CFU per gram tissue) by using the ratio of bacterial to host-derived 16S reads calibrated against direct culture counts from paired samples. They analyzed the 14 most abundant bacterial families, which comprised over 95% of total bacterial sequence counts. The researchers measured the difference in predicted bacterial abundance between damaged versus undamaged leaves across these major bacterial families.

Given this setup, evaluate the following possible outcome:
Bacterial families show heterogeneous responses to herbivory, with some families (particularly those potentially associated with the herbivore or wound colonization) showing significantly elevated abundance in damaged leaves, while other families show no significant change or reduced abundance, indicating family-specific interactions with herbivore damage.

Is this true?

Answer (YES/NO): NO